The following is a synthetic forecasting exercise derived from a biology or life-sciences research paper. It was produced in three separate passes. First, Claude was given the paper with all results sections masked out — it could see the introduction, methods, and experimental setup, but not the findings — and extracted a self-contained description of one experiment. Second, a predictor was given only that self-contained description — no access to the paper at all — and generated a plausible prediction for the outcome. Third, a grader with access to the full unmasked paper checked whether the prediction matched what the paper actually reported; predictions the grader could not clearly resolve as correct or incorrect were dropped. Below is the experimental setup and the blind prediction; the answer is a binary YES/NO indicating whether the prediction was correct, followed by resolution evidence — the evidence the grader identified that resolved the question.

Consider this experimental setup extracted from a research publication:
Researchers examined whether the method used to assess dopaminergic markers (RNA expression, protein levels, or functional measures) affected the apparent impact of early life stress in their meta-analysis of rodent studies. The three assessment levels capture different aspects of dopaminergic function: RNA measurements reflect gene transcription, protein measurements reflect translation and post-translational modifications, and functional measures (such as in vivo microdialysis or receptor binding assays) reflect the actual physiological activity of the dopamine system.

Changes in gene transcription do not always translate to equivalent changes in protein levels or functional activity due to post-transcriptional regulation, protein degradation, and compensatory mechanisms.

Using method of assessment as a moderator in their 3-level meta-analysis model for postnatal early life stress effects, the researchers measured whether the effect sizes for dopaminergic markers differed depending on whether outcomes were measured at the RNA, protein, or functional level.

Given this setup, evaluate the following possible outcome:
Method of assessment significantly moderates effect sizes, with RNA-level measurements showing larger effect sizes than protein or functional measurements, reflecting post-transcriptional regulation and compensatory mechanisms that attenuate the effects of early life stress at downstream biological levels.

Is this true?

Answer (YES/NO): NO